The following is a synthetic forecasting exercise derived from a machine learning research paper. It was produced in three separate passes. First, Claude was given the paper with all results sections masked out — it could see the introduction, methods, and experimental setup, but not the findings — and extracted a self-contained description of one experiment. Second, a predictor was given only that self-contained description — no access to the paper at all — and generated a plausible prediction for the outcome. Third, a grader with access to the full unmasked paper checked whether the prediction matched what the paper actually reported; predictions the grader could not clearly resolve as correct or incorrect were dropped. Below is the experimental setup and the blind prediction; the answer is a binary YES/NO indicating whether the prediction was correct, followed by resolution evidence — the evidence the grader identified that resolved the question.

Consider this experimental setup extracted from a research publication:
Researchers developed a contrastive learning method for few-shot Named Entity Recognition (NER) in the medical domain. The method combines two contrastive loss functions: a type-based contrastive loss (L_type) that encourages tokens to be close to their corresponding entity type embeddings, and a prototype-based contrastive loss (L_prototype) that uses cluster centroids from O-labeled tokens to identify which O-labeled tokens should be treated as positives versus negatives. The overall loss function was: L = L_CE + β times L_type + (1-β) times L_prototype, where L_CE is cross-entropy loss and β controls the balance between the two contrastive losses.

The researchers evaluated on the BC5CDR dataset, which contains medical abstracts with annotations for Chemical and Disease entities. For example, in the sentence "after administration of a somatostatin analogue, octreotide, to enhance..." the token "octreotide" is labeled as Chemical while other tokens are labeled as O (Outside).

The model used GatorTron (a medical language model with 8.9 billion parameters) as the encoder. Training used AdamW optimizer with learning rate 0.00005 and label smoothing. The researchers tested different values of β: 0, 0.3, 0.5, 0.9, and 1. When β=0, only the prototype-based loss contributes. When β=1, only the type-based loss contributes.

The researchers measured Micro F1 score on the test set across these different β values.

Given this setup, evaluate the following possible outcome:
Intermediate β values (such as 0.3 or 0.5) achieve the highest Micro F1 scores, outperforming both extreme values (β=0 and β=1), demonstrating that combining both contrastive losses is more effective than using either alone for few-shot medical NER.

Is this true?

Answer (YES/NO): YES